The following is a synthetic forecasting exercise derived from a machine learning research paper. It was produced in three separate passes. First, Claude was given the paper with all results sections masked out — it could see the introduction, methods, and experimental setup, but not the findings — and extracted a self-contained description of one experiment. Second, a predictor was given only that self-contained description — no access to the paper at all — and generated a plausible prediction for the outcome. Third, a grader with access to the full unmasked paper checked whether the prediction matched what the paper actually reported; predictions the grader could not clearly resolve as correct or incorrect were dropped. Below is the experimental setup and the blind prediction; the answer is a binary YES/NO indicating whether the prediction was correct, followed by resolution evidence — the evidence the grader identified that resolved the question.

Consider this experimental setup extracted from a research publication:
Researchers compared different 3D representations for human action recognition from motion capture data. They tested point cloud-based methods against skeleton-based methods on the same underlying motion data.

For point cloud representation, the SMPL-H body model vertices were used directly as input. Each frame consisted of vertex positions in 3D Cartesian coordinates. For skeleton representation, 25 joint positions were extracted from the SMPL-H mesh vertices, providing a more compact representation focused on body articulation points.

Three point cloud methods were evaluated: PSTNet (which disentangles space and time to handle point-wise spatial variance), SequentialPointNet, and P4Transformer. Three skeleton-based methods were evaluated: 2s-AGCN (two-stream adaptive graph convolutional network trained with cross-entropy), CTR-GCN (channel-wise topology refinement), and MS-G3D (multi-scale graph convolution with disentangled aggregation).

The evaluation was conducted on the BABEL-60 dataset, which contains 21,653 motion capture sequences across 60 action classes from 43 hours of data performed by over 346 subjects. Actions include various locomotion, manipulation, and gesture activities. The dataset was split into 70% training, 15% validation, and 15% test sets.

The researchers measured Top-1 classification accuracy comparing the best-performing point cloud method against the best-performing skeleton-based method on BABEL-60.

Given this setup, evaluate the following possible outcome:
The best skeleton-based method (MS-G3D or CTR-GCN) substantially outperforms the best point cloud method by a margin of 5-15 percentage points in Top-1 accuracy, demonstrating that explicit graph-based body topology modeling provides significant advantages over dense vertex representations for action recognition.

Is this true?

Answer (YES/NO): NO